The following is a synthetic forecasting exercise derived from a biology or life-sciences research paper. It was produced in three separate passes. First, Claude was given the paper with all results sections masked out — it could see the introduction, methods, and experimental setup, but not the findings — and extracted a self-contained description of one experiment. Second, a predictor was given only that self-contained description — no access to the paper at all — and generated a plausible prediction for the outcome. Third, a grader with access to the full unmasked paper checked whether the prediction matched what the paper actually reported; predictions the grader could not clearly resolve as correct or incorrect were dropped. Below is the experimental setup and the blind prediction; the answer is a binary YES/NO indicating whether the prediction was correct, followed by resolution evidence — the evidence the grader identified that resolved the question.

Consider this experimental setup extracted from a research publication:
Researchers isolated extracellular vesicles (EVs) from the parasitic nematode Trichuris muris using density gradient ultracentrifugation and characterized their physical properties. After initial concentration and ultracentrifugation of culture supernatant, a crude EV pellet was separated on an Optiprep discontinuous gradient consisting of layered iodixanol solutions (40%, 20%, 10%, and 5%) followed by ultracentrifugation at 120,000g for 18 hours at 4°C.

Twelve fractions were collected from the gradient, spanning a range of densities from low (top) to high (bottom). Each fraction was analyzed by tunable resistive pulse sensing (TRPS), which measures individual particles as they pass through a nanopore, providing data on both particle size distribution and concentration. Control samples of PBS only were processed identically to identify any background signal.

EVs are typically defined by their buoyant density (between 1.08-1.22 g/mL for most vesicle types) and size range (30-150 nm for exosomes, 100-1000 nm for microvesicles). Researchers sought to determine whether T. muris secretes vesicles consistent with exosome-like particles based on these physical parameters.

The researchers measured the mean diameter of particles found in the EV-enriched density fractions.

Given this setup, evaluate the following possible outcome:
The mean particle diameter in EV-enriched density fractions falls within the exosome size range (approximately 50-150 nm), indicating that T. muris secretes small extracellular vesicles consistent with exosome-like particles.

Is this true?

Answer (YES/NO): YES